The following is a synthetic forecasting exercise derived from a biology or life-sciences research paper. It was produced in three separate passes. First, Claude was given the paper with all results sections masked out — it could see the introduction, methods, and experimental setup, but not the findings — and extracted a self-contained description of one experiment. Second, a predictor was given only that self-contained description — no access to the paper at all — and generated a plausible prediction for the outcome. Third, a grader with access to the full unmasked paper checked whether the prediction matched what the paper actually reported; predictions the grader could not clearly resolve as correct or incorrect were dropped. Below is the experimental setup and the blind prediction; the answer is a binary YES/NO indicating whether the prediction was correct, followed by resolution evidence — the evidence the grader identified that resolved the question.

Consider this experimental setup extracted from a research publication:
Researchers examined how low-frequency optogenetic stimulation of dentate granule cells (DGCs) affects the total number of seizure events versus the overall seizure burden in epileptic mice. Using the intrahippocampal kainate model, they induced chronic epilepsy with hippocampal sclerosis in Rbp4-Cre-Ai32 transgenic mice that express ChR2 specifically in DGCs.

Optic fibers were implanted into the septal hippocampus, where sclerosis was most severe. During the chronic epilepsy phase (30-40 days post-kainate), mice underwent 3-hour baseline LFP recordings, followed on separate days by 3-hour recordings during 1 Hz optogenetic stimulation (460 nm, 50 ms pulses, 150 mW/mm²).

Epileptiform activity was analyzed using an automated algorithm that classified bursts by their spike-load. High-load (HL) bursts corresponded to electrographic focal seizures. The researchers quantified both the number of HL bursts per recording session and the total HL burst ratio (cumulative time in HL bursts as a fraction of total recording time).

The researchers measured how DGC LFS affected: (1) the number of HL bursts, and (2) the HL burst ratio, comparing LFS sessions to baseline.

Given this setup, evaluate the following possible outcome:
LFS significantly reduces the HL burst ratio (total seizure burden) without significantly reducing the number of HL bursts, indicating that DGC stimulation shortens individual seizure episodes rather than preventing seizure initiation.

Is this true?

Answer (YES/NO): NO